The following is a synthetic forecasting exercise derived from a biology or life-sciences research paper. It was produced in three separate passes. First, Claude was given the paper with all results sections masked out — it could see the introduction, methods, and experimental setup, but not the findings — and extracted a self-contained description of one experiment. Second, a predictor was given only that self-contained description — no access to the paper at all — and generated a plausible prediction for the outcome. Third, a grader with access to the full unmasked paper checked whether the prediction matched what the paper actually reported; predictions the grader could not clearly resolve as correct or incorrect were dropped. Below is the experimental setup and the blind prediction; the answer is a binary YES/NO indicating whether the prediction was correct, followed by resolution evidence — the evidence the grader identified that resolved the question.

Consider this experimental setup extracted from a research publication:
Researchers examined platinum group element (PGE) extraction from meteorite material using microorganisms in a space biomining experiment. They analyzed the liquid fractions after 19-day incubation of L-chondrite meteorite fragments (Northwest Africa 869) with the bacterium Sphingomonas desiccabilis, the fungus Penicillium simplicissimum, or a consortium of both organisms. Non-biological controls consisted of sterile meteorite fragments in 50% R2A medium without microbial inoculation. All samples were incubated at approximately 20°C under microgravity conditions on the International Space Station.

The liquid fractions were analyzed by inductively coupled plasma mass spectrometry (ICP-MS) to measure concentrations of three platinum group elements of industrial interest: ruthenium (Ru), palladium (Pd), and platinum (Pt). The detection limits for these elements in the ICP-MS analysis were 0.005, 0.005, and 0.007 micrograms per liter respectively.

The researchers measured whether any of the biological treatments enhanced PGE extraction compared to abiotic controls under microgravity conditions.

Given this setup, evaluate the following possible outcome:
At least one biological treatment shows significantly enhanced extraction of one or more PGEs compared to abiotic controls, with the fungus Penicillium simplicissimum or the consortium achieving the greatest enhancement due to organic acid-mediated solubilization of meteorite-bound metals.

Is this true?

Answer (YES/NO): NO